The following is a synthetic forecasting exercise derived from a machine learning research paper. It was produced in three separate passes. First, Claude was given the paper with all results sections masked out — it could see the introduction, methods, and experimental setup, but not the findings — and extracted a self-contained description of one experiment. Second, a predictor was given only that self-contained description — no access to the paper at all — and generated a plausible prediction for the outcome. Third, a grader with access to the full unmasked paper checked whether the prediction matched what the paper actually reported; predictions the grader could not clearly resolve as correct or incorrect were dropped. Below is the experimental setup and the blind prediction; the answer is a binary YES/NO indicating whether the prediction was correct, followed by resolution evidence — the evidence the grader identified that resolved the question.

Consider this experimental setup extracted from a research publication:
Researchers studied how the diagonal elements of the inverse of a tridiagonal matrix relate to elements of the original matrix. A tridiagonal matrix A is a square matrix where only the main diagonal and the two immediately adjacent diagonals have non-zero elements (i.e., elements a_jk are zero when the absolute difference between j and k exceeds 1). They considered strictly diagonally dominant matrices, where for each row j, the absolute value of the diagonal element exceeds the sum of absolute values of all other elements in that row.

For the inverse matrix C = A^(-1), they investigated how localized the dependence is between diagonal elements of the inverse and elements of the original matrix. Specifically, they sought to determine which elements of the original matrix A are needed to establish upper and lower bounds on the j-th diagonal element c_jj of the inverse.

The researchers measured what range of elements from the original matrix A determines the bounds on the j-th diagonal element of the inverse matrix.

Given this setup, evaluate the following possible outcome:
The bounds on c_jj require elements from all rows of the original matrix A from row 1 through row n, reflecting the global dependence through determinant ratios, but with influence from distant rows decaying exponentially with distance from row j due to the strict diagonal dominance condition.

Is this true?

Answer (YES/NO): NO